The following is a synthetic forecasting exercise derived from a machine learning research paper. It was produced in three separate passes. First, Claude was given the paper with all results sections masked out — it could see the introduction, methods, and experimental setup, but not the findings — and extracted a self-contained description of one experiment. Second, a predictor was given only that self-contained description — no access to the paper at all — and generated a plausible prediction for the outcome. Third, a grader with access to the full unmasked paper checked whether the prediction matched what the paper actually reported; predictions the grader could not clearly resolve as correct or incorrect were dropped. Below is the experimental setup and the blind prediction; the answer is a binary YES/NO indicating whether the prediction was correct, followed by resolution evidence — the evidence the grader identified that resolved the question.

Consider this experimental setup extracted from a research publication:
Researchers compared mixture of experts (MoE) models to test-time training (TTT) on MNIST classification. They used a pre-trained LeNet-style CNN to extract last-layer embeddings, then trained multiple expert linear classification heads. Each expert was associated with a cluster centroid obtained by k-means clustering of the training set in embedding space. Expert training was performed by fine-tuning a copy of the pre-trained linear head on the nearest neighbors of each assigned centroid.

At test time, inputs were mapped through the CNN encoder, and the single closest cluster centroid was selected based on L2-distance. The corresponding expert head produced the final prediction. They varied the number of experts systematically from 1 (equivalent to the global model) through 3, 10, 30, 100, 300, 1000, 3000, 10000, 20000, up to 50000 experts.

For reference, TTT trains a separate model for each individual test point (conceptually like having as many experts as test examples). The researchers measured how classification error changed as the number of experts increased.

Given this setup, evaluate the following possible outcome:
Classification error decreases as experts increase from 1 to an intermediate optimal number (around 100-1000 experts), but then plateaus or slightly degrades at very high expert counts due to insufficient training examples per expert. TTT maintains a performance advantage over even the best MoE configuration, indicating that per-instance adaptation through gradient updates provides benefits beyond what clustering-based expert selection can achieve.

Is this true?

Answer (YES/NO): NO